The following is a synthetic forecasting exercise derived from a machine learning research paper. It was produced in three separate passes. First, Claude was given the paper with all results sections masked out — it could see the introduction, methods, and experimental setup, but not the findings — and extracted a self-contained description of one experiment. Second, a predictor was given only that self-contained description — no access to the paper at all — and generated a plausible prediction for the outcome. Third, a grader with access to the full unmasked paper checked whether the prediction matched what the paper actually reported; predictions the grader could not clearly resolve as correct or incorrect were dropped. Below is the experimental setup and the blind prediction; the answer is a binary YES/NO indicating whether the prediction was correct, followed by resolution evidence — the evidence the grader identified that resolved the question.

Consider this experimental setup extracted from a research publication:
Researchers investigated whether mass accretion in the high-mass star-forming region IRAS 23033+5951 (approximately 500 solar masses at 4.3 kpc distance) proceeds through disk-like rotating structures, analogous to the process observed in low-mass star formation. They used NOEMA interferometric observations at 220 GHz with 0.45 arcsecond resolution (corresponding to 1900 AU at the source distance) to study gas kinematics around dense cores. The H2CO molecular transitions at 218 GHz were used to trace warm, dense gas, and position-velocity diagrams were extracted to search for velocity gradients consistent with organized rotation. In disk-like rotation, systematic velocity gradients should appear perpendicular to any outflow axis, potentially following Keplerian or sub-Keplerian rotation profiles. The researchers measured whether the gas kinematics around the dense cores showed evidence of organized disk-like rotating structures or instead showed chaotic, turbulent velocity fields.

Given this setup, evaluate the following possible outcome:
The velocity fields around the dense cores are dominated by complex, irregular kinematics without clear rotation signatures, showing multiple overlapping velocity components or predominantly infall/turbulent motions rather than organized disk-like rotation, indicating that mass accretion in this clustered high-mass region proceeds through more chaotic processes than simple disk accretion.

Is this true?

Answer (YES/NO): NO